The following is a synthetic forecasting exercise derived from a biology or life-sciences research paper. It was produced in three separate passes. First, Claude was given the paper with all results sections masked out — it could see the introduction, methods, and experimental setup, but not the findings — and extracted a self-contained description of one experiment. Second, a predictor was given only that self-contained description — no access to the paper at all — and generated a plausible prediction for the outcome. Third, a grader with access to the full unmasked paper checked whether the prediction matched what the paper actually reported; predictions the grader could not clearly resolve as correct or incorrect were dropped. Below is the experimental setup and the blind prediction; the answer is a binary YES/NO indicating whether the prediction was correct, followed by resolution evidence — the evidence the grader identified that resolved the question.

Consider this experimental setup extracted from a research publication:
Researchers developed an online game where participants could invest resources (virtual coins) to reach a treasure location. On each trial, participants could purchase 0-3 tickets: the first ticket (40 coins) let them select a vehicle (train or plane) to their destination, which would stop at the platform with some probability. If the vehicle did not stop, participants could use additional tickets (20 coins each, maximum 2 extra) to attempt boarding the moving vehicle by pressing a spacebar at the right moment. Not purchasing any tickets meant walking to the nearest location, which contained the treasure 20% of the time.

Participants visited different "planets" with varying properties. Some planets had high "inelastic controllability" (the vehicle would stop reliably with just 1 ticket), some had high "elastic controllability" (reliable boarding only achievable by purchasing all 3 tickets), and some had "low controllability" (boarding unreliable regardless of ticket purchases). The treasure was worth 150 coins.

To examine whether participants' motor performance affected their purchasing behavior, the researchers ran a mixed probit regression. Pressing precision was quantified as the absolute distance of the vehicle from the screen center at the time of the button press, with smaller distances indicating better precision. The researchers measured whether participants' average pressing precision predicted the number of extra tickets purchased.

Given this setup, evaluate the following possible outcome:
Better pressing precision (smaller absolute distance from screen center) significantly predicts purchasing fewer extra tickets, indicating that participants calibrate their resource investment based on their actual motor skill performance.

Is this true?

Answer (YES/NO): NO